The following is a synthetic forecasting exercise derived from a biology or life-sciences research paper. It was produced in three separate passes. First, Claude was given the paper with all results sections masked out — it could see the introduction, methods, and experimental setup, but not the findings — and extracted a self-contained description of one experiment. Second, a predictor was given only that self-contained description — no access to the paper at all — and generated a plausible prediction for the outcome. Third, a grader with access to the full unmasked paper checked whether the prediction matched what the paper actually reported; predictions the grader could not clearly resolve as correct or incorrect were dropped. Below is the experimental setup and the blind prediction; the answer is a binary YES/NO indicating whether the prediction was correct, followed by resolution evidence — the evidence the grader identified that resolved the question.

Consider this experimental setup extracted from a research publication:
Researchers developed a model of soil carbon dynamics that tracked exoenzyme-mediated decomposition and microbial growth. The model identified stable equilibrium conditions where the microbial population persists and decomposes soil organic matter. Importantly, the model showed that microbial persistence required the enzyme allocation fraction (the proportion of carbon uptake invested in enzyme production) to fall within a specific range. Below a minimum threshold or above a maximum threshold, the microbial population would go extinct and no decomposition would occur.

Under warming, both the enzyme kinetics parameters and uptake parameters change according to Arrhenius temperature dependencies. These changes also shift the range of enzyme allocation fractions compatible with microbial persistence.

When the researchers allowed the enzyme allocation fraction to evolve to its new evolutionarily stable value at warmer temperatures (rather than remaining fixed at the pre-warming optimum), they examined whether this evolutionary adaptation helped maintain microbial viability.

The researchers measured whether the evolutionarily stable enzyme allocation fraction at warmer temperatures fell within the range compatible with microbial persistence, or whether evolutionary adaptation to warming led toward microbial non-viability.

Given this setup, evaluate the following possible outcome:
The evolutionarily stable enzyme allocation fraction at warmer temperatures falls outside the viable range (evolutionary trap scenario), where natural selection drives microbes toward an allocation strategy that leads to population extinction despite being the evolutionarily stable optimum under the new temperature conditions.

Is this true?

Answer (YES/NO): NO